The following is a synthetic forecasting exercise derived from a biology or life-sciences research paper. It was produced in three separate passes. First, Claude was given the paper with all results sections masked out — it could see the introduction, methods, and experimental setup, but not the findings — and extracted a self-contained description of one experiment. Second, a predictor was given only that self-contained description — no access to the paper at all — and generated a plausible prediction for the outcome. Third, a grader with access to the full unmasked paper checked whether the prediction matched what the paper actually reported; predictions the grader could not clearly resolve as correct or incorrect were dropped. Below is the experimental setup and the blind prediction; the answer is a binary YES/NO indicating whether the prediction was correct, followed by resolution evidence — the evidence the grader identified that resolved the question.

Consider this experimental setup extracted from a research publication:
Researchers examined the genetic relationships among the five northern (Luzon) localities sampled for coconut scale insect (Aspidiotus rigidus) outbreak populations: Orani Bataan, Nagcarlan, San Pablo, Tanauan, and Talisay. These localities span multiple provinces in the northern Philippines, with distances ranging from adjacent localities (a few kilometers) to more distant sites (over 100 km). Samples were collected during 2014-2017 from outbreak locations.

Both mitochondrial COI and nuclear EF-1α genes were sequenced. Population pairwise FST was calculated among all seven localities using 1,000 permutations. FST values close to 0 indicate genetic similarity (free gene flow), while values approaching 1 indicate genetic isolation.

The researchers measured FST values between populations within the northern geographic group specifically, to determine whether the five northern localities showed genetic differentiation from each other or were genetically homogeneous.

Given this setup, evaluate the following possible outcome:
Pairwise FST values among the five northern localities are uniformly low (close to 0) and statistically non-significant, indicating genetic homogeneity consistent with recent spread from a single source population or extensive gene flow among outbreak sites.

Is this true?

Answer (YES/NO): YES